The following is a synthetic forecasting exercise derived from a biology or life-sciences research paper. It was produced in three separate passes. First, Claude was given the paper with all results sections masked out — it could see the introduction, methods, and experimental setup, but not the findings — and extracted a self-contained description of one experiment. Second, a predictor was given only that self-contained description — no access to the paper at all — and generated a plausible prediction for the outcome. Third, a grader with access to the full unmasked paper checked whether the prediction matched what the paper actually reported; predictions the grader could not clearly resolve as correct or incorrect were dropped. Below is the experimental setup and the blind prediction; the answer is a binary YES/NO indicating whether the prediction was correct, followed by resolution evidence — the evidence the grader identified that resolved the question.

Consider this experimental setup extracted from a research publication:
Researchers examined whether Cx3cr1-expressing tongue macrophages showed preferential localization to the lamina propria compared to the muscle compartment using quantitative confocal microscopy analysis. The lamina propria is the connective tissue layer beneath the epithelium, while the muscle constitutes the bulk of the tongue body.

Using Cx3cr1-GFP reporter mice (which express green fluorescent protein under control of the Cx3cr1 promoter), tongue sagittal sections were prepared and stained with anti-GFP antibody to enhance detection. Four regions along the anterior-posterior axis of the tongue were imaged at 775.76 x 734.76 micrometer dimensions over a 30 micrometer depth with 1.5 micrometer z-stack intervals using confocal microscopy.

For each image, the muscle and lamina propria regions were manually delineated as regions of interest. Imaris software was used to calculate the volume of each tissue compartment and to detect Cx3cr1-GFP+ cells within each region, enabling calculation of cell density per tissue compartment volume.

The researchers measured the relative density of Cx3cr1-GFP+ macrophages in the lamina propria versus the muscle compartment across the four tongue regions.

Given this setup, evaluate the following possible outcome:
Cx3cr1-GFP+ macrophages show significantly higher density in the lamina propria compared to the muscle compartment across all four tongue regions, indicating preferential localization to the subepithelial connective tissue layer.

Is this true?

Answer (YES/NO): YES